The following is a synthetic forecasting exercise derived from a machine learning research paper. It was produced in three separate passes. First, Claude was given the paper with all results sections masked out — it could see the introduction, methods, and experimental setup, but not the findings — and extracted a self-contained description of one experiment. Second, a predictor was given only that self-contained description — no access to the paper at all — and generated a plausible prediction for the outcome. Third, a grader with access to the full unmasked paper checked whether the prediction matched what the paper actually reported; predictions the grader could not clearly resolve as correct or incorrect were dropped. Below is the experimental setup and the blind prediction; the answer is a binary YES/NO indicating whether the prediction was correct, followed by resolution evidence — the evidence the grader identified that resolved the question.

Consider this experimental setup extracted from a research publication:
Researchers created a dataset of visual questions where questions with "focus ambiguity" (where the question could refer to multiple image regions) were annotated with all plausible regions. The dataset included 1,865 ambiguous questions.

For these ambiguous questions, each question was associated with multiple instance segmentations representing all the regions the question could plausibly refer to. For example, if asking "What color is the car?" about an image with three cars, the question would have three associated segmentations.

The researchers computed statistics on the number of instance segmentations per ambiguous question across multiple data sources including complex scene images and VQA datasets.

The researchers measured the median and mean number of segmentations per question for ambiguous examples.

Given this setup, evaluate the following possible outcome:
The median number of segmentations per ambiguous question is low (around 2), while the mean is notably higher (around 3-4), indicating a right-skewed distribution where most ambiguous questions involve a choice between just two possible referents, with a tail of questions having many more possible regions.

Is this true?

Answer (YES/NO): NO